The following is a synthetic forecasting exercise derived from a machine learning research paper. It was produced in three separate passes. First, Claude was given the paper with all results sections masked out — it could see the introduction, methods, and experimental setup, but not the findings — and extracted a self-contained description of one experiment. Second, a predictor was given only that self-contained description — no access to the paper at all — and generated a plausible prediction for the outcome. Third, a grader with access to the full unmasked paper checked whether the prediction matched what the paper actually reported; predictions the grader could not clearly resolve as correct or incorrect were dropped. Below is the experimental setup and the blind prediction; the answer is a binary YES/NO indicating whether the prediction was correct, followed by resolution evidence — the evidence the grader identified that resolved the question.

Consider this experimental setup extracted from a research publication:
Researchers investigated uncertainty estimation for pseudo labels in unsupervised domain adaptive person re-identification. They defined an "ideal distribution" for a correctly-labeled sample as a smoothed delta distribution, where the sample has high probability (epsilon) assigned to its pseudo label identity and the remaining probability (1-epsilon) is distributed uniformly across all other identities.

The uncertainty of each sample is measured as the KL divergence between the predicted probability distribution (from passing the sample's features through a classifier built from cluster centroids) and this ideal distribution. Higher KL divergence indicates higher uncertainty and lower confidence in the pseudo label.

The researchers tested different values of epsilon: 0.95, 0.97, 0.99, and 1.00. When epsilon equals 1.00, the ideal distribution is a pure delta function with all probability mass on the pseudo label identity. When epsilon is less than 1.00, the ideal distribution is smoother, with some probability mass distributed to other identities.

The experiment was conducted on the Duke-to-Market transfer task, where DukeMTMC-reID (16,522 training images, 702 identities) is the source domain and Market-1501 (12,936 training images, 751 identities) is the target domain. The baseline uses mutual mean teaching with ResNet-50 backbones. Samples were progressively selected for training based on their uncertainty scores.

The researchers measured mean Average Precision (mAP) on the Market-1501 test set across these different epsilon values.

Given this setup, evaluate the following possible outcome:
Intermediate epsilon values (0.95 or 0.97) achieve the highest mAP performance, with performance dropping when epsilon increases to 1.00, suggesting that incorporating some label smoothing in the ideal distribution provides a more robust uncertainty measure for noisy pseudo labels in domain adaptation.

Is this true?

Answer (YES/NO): NO